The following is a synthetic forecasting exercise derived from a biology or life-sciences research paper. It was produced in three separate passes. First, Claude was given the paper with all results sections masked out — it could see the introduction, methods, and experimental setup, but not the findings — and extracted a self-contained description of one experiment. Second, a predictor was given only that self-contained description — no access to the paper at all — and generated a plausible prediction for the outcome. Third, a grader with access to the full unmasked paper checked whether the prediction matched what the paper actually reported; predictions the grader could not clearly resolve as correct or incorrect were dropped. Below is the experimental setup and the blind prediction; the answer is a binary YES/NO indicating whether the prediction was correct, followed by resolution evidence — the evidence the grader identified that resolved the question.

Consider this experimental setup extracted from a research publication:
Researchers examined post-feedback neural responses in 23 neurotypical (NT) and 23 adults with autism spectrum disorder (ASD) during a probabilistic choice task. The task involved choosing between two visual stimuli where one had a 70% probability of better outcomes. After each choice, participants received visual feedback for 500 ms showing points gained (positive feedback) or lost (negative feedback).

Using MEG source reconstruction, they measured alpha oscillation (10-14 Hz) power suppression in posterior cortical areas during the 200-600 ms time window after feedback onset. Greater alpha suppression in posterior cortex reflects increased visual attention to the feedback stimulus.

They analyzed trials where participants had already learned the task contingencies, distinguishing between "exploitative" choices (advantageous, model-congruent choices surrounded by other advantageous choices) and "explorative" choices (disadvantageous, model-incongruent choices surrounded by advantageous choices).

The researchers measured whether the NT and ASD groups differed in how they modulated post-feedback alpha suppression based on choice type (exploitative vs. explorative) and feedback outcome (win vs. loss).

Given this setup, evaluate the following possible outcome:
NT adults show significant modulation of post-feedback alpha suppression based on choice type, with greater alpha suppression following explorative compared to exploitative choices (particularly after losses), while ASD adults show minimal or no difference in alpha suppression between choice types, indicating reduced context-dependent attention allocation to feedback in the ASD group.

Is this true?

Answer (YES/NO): NO